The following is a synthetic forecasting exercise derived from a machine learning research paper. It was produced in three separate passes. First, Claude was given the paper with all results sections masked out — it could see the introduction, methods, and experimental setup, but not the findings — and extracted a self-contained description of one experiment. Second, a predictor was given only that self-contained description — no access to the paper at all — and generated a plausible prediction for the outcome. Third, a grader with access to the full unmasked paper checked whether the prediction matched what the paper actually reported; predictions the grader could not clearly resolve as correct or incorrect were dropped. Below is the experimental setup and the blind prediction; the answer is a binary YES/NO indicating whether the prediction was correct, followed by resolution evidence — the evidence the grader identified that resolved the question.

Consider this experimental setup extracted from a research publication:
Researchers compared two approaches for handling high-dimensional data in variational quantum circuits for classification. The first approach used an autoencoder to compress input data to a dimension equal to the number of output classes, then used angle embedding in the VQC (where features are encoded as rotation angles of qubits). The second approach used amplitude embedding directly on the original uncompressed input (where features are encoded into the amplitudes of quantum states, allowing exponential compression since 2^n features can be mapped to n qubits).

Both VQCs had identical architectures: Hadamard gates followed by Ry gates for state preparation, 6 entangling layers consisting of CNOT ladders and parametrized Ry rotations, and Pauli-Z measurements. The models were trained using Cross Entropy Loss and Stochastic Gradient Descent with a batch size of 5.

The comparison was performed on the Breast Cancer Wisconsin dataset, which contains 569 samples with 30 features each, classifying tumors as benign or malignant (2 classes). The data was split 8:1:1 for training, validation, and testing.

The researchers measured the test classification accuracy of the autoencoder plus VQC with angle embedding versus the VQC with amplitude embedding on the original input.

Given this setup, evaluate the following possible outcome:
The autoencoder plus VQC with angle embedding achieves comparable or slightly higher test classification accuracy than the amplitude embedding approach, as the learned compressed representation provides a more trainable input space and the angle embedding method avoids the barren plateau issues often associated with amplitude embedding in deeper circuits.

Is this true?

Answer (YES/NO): NO